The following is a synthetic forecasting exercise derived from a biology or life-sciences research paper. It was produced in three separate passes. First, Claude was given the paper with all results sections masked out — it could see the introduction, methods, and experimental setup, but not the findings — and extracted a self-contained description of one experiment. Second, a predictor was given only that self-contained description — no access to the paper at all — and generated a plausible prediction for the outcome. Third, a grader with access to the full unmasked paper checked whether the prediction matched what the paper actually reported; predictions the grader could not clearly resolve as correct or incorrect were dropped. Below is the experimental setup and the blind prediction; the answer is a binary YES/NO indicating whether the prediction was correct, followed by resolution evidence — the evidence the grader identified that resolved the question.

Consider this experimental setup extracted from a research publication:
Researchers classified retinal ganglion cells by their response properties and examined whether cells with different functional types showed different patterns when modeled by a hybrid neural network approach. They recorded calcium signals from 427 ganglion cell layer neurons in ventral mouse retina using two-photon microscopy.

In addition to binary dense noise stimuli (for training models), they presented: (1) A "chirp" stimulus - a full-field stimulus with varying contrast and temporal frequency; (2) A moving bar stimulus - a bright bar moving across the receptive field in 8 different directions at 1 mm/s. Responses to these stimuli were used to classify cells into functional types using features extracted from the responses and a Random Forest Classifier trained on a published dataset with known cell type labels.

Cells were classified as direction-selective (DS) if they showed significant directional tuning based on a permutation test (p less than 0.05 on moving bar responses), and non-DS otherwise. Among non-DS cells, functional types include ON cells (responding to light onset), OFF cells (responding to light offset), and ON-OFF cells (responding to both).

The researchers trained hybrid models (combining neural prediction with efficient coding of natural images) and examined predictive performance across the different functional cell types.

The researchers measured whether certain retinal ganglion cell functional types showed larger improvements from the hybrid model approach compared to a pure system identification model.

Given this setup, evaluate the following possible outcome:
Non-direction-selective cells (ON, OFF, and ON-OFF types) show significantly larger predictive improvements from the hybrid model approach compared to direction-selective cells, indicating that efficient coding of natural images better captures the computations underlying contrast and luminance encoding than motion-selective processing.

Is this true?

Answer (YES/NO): NO